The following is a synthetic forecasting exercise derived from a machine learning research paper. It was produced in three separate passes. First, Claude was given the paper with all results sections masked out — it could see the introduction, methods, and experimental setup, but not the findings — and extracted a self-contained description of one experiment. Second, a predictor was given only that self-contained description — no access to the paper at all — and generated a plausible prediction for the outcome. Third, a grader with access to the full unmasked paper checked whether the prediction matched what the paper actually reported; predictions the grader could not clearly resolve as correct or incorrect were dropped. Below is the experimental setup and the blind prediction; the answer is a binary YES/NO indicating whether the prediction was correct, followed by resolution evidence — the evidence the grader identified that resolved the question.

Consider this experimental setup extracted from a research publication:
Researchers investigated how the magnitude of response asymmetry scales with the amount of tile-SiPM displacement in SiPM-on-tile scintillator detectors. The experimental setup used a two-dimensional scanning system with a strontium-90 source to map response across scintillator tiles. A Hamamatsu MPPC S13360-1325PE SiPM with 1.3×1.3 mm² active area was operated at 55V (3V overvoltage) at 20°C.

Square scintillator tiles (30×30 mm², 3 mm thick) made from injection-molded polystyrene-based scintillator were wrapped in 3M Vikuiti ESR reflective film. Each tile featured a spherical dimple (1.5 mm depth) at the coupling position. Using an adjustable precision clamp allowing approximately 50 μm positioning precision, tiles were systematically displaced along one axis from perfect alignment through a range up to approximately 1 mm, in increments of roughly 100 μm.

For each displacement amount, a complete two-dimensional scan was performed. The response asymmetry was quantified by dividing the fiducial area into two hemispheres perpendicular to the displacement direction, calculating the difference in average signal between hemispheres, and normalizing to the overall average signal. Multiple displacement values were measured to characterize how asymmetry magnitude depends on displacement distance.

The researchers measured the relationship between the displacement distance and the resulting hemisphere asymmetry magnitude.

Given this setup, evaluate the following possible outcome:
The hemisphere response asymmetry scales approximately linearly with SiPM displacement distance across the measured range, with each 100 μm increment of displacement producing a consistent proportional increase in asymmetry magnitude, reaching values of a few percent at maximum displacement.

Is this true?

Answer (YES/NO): NO